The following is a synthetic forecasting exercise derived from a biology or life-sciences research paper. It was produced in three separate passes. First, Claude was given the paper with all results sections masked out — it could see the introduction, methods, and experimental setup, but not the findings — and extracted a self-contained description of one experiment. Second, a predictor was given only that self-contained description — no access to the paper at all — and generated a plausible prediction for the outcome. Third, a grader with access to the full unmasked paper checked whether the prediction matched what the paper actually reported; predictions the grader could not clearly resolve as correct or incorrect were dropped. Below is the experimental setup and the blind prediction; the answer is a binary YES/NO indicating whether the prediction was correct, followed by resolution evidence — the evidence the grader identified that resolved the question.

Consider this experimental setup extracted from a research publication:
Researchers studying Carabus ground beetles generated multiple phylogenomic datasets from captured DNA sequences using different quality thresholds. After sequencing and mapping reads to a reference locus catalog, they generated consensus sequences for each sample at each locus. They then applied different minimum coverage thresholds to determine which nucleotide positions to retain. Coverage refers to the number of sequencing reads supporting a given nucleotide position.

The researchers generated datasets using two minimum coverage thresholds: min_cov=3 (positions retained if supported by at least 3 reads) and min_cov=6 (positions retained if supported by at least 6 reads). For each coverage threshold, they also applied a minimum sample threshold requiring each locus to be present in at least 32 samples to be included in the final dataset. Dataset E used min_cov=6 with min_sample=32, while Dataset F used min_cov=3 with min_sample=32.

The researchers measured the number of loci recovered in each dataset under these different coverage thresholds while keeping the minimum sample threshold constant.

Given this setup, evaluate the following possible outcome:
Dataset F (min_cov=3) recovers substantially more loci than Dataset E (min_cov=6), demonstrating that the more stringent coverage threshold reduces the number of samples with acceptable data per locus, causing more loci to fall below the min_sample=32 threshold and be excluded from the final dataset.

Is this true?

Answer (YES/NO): YES